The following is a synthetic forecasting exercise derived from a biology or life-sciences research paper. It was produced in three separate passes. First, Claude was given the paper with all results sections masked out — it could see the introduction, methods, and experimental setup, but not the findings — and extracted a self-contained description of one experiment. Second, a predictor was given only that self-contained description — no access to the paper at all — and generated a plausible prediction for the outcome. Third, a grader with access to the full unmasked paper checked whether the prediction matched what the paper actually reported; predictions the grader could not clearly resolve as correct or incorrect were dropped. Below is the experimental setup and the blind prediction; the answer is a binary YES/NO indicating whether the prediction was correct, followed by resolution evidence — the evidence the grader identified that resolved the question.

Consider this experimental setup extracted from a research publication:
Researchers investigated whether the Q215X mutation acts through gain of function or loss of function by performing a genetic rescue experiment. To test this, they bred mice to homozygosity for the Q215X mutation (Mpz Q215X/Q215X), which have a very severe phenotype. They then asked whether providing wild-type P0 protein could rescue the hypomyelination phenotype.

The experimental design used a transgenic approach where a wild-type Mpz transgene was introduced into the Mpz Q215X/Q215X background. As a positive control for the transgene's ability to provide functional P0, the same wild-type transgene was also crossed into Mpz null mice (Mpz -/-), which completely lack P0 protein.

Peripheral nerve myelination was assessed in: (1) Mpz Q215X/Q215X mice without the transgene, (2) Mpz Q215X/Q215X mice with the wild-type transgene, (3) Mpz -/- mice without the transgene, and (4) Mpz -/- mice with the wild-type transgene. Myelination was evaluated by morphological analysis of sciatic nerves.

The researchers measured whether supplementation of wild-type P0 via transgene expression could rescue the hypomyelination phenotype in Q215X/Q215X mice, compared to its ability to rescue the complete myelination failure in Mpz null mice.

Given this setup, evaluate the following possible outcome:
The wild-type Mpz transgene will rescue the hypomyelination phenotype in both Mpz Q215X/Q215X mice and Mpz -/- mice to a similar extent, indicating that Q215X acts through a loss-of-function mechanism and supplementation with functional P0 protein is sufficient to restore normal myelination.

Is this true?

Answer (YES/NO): NO